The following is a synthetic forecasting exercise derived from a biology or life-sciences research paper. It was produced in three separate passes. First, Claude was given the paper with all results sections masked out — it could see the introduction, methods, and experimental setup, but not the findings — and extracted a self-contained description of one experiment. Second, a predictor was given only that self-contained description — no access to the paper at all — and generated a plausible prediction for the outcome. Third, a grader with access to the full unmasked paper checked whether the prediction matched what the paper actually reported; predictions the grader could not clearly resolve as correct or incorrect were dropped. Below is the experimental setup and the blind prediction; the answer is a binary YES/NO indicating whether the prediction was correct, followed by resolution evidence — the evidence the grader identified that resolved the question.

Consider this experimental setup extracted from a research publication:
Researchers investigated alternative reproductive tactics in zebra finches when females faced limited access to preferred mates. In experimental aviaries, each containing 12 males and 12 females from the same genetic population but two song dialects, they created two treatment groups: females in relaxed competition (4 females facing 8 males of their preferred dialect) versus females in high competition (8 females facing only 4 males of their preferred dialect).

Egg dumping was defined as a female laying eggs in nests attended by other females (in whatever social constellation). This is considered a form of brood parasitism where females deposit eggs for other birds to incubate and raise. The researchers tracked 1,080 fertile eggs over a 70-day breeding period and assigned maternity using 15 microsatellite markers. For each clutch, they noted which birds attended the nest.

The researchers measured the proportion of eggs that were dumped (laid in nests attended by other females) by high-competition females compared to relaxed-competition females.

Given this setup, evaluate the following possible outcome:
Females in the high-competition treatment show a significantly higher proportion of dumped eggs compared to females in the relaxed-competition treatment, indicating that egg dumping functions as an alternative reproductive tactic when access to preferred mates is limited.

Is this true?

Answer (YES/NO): YES